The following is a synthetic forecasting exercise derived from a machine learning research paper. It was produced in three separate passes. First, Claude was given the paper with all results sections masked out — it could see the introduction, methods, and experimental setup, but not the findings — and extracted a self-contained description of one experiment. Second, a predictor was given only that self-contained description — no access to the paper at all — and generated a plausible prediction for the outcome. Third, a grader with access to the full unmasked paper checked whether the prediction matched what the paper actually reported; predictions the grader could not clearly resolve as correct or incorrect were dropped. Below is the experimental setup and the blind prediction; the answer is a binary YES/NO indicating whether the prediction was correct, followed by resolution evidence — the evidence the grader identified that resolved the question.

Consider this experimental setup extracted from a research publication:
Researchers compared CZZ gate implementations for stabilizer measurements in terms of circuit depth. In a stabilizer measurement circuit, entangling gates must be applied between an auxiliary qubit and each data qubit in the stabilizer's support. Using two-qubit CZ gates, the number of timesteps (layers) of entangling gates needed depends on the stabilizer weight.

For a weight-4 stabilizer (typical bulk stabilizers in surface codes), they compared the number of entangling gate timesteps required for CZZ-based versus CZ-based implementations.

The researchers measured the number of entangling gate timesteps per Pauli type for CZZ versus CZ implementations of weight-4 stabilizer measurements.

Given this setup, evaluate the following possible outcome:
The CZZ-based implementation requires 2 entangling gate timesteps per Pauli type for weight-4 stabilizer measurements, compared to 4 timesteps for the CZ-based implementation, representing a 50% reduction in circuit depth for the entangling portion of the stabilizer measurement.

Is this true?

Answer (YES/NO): YES